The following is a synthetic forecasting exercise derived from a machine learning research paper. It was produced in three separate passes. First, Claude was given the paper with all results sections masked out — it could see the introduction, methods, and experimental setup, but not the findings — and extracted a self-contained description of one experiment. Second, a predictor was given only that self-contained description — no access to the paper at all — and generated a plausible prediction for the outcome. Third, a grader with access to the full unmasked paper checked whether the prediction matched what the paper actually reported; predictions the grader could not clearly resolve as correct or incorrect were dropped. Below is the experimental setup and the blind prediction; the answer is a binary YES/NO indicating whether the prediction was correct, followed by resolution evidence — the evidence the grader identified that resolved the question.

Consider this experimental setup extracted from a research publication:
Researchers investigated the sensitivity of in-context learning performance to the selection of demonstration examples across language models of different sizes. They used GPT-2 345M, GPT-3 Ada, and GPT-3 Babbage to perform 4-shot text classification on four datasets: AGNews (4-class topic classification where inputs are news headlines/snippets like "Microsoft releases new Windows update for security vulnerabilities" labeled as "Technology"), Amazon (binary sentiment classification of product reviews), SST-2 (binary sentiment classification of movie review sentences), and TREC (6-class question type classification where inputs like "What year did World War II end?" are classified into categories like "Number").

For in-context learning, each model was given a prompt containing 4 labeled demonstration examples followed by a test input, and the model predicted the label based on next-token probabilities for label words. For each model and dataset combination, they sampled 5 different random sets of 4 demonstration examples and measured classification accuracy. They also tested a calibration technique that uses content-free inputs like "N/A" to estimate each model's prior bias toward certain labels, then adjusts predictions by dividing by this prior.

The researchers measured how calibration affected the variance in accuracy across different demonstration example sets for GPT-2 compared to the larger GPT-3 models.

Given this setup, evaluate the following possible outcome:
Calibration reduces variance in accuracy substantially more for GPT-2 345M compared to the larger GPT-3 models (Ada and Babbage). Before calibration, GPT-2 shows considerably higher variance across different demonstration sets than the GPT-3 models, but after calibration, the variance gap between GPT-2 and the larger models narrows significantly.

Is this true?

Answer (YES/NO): NO